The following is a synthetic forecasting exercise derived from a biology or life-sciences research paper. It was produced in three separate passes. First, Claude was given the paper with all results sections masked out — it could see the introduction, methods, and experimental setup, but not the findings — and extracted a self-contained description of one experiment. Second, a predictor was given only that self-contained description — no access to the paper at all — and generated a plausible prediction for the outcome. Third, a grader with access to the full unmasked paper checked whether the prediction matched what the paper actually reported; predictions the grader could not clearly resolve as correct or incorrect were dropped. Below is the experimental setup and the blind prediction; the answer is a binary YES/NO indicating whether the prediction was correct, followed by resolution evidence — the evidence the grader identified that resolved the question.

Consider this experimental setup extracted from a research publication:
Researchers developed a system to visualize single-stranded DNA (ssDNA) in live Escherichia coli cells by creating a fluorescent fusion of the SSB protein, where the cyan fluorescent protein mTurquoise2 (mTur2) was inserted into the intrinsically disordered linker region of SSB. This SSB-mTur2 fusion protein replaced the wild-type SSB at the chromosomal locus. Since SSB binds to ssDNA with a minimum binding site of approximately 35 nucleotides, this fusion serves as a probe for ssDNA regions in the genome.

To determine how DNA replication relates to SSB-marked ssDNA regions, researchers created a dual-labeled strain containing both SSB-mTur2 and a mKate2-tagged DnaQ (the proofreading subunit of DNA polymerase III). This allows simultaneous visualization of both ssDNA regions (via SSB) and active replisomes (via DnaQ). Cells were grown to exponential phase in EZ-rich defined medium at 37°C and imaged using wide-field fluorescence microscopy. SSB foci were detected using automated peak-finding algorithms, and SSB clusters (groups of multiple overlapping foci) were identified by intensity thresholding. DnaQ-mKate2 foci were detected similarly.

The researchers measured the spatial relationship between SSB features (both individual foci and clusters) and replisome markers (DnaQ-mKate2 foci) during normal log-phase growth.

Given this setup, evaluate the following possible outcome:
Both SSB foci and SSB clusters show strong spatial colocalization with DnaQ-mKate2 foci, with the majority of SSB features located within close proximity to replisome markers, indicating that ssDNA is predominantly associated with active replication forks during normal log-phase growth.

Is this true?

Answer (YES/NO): NO